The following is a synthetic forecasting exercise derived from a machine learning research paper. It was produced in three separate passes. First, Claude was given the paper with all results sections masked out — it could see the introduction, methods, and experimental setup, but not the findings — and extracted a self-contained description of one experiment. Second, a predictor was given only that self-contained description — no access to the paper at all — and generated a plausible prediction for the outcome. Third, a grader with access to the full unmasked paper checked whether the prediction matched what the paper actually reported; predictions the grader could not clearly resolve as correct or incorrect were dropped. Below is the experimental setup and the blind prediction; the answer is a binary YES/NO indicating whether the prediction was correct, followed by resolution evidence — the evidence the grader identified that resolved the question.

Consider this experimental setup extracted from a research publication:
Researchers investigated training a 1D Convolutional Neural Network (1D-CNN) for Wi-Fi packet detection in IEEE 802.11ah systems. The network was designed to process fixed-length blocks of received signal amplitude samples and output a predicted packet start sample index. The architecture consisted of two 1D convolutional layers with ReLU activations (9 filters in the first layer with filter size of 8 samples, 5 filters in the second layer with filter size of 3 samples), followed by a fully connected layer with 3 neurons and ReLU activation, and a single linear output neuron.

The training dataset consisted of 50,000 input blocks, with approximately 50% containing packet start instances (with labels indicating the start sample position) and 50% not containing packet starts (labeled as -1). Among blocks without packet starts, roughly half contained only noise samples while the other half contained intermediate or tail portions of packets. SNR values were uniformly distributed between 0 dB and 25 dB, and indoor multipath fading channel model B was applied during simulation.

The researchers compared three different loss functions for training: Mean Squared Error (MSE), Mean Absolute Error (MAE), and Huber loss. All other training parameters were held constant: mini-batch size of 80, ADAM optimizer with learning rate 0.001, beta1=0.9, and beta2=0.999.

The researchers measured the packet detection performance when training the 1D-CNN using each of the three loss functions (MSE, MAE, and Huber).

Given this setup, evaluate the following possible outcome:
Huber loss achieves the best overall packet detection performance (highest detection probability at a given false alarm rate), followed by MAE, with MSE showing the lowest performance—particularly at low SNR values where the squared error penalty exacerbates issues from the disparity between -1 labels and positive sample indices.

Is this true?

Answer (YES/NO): NO